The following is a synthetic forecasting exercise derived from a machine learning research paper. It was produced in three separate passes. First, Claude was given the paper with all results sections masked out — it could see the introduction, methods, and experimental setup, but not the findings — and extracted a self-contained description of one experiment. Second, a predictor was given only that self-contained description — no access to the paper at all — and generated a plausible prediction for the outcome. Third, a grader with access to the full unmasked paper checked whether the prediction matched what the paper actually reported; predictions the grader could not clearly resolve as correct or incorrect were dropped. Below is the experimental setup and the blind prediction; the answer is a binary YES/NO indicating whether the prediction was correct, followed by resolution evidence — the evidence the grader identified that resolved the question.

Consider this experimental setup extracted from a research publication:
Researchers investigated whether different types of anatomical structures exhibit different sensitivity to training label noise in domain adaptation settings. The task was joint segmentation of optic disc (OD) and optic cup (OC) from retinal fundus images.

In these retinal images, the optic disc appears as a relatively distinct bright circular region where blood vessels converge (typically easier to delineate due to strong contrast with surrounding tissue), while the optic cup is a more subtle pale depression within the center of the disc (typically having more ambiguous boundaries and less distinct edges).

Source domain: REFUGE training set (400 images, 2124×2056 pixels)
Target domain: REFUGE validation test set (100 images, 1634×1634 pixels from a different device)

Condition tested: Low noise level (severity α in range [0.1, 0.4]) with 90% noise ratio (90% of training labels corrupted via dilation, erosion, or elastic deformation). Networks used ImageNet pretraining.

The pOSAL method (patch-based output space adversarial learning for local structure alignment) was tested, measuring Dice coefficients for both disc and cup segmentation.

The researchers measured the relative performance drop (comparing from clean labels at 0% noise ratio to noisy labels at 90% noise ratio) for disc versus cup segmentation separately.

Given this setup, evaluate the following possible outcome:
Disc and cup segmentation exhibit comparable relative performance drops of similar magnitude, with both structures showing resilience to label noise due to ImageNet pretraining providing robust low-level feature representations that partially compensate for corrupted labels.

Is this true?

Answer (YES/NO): NO